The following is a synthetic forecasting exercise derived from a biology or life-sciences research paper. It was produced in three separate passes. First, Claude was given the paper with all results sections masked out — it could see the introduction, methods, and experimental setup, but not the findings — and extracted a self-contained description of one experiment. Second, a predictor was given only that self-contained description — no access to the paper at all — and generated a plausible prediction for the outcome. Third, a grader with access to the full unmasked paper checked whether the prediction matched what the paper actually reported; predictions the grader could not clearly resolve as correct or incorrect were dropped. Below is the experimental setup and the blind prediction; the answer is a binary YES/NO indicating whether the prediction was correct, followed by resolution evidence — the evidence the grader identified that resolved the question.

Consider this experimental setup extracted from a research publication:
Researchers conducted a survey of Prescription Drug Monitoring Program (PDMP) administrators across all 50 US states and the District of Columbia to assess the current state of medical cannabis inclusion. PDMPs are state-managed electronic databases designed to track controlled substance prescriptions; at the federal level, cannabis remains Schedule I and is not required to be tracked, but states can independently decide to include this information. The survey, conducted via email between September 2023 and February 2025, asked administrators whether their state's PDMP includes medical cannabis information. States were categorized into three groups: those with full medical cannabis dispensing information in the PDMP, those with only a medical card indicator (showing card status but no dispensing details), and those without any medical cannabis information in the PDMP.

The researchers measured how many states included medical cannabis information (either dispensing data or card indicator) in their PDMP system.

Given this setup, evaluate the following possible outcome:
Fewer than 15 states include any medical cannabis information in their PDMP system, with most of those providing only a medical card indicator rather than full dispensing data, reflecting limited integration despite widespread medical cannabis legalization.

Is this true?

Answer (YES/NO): NO